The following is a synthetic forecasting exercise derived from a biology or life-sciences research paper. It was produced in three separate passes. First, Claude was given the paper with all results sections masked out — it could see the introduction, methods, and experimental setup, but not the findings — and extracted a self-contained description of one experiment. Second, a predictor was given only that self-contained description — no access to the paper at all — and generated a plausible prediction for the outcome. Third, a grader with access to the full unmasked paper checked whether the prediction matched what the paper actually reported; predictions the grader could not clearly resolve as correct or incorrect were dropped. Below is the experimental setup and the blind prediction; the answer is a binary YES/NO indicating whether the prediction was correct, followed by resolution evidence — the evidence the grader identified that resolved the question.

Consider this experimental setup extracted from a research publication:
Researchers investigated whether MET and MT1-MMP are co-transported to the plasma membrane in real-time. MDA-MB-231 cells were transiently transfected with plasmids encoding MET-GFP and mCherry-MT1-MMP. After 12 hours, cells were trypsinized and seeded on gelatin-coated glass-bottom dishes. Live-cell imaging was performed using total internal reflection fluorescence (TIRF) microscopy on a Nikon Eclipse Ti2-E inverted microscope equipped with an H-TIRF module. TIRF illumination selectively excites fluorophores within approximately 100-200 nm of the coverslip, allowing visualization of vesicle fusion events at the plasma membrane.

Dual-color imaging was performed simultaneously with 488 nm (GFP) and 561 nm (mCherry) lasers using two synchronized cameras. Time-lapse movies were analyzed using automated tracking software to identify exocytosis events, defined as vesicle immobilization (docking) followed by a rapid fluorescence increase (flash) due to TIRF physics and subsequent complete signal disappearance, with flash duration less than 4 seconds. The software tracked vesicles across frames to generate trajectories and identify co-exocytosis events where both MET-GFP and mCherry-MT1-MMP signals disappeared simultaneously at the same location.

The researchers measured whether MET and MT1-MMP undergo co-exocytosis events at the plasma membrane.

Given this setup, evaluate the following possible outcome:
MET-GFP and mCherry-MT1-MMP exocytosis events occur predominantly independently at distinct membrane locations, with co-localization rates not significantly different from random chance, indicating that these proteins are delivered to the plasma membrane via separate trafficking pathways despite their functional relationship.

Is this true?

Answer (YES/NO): NO